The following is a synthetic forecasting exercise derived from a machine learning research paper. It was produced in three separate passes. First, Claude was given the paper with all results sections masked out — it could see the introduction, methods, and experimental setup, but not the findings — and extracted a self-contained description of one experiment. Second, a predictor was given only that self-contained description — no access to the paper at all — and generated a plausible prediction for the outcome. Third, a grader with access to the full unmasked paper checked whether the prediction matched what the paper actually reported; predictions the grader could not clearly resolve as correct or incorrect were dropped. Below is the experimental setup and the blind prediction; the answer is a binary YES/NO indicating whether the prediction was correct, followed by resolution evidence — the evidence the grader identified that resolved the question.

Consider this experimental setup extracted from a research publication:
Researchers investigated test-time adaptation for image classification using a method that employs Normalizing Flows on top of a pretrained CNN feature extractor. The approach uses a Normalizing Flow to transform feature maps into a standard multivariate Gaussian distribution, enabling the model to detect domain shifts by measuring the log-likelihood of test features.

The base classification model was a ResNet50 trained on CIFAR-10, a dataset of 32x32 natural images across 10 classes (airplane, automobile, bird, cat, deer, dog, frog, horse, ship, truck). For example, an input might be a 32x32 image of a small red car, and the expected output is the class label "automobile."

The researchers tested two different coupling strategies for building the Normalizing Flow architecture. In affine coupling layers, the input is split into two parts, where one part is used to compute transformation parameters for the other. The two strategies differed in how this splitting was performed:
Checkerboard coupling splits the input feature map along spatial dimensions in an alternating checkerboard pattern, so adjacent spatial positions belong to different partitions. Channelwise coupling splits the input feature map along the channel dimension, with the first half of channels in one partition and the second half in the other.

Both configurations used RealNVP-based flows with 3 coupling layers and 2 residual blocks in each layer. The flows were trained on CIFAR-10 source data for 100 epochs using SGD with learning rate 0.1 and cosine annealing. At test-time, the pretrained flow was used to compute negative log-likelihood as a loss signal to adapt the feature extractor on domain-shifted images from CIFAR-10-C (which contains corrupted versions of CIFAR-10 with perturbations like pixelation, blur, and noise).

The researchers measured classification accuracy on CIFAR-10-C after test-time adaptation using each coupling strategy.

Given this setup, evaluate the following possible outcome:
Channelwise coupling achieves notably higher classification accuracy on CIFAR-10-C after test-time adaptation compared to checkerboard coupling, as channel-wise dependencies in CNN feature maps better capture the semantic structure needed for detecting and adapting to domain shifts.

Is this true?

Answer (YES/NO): NO